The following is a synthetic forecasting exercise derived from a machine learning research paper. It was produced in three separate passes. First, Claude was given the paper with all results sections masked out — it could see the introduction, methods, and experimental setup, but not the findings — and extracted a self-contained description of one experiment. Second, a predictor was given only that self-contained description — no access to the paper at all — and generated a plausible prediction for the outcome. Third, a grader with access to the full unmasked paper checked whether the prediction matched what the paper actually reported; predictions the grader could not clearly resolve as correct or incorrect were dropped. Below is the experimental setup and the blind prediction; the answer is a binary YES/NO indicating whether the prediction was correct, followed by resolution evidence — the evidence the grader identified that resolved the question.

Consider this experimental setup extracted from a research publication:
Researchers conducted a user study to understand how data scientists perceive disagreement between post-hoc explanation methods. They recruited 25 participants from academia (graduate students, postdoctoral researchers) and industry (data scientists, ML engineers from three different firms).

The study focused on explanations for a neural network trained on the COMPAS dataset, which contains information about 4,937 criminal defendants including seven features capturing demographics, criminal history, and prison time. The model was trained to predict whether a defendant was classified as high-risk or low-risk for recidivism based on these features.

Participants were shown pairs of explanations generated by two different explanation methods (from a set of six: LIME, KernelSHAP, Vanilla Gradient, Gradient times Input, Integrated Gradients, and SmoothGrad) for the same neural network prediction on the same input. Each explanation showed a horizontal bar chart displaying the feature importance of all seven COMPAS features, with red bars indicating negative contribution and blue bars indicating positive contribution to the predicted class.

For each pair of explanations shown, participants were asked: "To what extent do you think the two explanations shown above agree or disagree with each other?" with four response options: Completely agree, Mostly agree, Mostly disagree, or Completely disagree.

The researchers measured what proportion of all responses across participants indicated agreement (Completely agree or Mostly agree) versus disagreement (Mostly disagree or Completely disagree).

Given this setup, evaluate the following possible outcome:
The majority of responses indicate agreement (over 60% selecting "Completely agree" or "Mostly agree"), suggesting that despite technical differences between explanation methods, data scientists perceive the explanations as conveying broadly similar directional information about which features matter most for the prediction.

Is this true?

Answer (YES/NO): NO